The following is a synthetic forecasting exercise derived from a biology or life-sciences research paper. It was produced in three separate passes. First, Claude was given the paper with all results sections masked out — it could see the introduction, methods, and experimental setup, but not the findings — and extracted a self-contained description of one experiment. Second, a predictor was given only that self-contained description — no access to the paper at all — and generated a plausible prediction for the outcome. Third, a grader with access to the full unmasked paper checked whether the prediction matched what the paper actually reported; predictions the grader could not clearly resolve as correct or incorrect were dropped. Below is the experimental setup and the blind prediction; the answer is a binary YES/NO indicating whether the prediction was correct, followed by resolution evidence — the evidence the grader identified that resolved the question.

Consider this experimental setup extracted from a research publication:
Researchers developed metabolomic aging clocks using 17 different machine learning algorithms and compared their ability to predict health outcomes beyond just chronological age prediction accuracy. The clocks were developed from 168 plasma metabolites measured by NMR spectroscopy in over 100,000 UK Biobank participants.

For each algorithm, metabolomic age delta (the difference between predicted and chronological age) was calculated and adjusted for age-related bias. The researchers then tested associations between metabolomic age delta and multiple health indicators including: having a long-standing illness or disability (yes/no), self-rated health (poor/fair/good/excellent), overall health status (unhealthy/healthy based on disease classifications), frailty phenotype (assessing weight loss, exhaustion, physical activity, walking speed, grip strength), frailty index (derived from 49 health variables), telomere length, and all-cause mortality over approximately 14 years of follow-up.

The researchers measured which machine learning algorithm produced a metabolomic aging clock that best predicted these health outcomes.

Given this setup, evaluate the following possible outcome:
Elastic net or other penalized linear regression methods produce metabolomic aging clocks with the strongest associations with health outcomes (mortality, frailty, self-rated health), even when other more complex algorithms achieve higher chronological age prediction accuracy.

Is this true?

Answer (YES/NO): NO